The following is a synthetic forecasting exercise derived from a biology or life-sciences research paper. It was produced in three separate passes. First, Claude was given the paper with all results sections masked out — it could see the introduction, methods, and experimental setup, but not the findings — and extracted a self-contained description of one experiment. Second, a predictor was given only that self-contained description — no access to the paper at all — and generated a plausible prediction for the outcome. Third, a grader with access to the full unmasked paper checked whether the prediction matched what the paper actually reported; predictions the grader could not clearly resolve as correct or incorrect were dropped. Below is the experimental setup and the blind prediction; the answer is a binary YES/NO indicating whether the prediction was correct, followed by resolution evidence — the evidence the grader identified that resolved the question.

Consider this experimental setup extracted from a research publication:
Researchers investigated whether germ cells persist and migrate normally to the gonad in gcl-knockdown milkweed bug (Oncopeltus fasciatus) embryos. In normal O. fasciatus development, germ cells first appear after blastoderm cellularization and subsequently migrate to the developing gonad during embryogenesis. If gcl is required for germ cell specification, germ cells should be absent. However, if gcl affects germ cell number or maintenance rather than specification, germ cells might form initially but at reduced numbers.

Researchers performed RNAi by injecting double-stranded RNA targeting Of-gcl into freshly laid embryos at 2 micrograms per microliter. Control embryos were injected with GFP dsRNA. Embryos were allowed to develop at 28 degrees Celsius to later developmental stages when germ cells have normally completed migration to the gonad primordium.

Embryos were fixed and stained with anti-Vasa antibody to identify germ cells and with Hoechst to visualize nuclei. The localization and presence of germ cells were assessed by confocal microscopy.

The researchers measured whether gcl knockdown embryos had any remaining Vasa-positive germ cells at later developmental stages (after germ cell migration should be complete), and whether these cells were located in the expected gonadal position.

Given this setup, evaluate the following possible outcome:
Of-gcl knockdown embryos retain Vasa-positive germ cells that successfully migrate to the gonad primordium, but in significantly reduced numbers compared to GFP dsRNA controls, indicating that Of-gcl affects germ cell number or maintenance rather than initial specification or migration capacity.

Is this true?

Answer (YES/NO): YES